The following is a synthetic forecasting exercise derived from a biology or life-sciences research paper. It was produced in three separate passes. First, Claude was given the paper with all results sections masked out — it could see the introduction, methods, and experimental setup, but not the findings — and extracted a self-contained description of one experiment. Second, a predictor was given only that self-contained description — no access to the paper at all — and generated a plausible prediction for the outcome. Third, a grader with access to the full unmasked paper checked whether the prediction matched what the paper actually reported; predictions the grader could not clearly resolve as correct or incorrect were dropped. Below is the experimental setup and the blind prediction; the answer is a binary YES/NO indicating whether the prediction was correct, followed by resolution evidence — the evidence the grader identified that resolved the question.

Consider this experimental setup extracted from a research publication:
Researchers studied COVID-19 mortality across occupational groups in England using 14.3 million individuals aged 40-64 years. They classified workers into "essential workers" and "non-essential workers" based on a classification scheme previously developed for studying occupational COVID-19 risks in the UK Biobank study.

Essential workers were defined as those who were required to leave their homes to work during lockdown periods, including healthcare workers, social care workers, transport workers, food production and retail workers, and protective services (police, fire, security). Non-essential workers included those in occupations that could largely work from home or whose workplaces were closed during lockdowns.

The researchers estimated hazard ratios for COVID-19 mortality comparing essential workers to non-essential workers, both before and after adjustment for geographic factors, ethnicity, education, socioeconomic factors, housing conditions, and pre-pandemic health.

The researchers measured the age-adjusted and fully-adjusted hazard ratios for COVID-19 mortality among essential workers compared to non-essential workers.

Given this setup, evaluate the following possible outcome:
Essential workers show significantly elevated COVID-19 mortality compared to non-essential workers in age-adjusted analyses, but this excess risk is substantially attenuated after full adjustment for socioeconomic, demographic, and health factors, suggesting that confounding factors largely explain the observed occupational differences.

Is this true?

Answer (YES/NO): YES